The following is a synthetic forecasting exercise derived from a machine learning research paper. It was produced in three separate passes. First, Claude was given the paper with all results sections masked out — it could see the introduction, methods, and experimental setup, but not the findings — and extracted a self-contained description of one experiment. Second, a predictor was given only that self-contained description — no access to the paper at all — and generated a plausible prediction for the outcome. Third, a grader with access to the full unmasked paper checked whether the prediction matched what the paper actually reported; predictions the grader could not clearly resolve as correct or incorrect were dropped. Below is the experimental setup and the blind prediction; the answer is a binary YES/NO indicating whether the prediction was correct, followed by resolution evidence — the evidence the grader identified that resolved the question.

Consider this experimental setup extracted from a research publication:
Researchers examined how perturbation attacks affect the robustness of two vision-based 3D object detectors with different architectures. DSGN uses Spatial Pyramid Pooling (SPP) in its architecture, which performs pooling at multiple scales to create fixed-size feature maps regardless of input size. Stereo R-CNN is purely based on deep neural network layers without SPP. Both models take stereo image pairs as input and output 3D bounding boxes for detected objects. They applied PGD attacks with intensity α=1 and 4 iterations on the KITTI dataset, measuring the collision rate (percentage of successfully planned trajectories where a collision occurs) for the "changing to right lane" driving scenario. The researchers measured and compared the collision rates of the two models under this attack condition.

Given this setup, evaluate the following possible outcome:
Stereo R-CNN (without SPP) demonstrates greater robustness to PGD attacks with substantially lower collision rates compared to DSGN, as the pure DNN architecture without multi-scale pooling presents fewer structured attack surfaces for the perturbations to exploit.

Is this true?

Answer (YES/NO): NO